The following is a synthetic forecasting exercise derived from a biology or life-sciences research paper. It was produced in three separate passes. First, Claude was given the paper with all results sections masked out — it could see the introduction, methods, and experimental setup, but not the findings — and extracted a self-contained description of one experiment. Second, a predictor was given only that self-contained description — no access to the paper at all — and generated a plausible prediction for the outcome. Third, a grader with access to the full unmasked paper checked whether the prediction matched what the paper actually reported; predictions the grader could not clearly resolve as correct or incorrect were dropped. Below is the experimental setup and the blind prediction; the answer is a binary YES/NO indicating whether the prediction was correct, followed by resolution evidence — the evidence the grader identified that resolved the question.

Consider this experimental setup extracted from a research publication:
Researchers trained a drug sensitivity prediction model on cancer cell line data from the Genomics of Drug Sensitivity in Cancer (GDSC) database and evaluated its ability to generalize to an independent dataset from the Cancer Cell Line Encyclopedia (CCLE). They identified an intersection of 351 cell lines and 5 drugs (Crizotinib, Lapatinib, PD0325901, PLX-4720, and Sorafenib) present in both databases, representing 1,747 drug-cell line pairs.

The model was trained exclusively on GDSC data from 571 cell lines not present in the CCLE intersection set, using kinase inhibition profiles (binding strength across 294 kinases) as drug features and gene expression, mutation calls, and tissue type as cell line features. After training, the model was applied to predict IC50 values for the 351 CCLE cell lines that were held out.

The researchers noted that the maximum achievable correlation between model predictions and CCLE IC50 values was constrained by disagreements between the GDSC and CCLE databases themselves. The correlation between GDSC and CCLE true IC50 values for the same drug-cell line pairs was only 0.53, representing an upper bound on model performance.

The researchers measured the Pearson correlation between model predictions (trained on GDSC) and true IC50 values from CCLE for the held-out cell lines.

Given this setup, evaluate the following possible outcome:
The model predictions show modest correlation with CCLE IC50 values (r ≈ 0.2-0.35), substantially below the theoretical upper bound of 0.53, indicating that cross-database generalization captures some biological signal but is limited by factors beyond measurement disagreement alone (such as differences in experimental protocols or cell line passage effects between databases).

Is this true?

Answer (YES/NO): NO